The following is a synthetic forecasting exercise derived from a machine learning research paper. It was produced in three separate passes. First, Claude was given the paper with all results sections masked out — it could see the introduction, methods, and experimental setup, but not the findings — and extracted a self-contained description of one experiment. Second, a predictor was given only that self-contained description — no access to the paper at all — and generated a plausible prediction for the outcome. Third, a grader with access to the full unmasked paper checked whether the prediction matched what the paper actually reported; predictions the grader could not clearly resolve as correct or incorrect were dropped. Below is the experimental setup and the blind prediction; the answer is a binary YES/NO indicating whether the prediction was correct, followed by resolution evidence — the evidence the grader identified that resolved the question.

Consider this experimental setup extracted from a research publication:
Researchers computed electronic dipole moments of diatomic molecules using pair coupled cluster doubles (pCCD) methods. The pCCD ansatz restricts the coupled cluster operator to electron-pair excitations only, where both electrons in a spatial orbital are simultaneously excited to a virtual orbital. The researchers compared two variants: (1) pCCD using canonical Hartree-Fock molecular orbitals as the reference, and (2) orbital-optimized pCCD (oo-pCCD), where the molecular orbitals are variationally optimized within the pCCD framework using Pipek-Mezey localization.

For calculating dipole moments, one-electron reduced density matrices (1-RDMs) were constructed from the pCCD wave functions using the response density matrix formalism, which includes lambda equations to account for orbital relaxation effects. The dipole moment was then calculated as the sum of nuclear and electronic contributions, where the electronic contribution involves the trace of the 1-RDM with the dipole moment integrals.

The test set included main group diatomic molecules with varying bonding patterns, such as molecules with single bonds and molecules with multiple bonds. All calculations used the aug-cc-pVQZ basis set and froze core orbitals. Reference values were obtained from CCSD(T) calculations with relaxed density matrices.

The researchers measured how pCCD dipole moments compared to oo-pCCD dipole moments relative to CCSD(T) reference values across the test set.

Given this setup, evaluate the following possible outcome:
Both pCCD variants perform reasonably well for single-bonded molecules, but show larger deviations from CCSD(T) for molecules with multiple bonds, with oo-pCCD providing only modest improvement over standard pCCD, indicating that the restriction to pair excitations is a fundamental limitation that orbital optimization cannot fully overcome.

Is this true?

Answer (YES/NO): NO